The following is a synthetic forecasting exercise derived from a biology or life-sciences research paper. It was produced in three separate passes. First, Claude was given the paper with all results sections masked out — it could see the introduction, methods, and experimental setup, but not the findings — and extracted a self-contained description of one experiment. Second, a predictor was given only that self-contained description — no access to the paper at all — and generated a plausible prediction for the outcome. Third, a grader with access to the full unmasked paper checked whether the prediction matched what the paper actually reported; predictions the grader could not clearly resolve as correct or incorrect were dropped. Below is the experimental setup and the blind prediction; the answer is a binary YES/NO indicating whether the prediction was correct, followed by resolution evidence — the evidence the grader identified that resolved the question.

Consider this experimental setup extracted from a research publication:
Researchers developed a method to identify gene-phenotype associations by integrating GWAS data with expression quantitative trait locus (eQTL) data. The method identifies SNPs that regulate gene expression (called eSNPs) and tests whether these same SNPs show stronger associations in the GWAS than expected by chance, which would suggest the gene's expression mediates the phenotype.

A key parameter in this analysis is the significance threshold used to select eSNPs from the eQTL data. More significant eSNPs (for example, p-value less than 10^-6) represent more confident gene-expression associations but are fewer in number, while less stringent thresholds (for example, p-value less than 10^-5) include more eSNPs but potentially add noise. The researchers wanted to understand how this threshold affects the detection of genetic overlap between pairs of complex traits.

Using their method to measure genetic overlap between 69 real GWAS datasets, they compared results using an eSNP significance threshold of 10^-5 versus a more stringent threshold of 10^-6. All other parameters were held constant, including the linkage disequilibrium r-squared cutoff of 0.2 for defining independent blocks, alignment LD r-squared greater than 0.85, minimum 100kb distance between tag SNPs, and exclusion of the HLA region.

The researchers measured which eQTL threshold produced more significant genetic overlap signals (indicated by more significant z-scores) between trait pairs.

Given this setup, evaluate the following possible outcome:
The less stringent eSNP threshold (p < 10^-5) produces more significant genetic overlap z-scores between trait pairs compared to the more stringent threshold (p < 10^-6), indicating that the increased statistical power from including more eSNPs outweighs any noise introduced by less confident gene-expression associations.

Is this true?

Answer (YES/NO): YES